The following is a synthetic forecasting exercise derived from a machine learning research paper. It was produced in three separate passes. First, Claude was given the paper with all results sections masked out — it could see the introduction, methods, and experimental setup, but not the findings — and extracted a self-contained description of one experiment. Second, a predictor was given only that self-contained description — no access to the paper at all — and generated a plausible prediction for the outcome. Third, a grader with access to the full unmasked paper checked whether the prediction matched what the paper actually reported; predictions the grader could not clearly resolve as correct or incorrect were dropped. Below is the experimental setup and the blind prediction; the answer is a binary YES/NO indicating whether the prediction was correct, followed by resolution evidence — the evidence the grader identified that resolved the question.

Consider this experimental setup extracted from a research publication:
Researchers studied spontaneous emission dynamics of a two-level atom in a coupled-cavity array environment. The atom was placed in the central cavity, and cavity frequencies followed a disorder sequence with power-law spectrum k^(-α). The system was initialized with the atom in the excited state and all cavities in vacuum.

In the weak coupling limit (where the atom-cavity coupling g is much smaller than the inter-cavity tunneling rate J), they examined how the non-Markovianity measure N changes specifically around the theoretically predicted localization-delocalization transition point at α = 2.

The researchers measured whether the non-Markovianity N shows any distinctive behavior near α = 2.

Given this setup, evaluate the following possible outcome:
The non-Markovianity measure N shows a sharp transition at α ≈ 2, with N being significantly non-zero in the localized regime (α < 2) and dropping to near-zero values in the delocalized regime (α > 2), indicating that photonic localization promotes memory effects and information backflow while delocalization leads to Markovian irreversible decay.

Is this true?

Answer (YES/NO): NO